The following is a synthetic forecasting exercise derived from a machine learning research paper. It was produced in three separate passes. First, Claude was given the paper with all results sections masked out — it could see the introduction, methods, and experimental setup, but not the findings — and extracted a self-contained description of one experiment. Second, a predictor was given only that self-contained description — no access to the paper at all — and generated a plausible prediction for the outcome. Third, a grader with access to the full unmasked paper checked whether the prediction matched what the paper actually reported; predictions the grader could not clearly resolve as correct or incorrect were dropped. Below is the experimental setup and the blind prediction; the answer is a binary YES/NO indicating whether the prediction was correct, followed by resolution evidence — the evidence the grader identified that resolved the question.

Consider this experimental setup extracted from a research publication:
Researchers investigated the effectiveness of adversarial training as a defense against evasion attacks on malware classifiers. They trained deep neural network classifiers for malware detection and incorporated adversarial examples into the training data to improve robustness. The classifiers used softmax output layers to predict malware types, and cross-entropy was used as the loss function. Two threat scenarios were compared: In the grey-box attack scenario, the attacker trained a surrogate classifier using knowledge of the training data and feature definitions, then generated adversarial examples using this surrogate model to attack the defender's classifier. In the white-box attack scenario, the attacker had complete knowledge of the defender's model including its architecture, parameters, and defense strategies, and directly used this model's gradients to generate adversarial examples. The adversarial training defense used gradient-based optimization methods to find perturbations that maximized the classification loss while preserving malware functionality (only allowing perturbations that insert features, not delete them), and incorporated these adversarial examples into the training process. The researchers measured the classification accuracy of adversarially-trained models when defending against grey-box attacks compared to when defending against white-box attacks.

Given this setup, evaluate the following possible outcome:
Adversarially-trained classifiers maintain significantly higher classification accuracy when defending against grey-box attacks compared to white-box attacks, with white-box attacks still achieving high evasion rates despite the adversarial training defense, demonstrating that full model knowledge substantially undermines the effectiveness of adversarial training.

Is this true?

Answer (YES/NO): YES